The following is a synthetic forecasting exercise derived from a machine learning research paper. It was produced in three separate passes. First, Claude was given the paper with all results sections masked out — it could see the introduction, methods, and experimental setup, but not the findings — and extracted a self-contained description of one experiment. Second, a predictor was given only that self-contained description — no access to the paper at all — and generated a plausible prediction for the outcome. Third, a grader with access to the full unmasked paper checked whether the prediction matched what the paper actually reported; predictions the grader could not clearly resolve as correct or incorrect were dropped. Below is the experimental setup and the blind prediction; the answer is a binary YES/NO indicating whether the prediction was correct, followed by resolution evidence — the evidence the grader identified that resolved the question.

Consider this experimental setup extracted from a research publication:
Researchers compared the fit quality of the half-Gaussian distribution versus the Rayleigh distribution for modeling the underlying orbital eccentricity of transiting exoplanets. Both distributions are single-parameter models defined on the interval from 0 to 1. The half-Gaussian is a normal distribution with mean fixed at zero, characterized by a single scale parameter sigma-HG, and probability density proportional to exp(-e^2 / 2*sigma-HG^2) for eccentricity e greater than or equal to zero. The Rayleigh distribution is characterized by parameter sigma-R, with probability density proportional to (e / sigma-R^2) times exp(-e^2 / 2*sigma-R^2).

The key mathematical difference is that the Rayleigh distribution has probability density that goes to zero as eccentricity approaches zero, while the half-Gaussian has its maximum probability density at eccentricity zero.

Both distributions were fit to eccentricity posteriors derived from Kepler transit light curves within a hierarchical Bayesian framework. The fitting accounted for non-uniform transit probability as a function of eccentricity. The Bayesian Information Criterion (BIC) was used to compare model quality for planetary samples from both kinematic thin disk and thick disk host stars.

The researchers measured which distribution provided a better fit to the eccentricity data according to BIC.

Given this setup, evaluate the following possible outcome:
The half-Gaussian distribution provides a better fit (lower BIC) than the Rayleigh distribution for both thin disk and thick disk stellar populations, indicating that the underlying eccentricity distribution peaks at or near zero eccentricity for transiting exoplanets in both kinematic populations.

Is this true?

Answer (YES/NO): NO